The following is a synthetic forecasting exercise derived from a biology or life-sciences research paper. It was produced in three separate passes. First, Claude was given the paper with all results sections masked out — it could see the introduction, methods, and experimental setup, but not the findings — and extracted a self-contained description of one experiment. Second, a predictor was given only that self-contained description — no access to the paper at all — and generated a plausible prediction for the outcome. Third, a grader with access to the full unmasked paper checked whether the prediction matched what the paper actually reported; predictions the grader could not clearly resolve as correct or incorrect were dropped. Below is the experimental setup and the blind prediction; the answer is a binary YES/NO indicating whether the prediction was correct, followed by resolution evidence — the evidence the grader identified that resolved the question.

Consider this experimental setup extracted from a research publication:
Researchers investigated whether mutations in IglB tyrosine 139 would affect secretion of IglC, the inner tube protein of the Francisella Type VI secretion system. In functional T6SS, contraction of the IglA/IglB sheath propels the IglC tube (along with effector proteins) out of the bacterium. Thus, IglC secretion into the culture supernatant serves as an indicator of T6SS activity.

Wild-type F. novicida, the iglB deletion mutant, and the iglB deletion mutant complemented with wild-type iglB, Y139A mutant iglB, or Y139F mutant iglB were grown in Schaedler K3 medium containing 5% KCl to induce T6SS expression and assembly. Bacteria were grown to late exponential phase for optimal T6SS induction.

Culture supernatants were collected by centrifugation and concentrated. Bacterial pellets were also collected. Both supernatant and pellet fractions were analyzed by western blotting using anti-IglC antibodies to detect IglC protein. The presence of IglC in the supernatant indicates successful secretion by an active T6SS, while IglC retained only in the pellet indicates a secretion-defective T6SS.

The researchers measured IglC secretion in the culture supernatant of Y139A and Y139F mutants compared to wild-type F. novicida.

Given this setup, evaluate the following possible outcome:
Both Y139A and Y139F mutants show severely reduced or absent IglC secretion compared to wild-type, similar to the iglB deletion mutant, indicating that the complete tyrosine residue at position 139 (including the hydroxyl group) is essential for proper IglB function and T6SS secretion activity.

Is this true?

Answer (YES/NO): YES